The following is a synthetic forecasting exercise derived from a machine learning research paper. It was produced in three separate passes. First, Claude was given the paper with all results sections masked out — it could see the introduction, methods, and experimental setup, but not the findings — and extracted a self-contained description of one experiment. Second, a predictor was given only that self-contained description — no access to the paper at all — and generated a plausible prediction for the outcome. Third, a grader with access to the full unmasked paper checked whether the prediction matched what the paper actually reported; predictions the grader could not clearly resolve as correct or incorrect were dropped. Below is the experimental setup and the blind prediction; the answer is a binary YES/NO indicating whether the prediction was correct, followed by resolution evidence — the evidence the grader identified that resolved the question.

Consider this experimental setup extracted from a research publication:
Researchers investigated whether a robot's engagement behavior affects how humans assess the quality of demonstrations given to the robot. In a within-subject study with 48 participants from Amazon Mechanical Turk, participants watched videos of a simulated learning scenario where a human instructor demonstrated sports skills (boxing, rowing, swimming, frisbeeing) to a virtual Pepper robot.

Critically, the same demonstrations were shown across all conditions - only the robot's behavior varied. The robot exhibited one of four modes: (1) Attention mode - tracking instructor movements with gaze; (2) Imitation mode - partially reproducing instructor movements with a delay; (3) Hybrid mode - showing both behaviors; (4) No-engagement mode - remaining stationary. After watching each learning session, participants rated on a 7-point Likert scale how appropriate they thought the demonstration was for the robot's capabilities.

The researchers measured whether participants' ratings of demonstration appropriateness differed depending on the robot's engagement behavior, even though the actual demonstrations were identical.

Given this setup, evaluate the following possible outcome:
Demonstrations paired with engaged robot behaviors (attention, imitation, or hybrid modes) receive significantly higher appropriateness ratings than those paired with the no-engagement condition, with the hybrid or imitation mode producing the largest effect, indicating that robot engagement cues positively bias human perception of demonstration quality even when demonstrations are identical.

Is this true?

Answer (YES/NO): NO